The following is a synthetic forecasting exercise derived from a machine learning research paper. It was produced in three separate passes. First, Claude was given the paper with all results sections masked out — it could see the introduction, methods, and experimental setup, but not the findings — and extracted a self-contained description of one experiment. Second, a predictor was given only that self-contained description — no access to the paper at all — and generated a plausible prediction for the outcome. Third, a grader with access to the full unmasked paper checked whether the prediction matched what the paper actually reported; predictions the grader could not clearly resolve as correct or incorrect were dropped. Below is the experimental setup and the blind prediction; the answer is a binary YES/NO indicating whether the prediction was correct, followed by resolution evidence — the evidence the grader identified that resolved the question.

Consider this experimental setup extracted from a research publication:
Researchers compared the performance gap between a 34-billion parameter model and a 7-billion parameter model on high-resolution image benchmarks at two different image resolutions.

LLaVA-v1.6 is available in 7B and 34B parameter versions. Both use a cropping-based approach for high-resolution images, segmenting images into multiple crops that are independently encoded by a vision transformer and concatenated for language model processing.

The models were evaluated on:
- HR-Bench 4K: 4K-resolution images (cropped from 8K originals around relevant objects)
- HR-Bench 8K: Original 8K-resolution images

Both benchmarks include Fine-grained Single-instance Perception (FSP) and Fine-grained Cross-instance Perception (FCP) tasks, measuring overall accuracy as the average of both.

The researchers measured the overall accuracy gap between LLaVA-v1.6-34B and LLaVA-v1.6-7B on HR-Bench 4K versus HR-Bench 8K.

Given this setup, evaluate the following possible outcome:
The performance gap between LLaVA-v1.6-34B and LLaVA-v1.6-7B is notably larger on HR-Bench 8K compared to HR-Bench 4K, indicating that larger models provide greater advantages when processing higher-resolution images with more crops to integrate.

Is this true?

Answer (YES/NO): YES